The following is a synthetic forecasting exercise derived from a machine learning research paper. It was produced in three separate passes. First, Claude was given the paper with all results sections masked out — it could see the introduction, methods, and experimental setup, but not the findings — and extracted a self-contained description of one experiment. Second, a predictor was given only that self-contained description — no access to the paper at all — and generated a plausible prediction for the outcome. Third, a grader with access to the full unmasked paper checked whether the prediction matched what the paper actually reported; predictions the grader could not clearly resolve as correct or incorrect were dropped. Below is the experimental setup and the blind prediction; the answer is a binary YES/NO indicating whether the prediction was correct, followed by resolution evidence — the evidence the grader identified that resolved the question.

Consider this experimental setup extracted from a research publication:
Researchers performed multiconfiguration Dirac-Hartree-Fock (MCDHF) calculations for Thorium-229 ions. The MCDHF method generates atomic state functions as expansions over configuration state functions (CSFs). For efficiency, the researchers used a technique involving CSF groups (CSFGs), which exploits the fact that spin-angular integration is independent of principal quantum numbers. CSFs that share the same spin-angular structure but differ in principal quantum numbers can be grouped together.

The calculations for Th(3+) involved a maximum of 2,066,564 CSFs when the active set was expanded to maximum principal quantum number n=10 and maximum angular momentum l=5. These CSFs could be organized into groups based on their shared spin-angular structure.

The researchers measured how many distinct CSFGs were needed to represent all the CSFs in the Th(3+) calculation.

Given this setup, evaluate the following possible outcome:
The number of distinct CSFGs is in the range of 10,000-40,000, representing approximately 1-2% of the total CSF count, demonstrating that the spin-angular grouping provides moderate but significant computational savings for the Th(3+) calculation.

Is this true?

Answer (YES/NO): NO